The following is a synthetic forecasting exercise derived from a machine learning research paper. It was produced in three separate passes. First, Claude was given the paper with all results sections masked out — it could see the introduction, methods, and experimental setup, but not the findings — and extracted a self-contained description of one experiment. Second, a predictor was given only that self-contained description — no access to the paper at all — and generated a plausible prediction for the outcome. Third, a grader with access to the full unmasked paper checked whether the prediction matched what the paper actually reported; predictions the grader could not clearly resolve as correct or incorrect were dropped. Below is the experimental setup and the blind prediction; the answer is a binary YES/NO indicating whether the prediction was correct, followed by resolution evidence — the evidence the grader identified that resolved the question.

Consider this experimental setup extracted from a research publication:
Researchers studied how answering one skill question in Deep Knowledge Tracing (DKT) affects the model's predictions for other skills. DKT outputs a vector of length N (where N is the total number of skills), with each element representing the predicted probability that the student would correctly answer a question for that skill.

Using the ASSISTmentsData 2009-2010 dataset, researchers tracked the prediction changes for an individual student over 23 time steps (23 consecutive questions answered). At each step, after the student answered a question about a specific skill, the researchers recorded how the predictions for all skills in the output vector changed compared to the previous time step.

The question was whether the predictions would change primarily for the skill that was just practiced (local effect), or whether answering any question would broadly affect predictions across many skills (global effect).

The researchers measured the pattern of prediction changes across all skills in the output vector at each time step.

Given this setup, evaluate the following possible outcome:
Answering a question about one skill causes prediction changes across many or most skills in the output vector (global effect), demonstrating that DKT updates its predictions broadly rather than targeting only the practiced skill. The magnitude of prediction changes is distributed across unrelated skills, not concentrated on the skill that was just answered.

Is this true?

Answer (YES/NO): YES